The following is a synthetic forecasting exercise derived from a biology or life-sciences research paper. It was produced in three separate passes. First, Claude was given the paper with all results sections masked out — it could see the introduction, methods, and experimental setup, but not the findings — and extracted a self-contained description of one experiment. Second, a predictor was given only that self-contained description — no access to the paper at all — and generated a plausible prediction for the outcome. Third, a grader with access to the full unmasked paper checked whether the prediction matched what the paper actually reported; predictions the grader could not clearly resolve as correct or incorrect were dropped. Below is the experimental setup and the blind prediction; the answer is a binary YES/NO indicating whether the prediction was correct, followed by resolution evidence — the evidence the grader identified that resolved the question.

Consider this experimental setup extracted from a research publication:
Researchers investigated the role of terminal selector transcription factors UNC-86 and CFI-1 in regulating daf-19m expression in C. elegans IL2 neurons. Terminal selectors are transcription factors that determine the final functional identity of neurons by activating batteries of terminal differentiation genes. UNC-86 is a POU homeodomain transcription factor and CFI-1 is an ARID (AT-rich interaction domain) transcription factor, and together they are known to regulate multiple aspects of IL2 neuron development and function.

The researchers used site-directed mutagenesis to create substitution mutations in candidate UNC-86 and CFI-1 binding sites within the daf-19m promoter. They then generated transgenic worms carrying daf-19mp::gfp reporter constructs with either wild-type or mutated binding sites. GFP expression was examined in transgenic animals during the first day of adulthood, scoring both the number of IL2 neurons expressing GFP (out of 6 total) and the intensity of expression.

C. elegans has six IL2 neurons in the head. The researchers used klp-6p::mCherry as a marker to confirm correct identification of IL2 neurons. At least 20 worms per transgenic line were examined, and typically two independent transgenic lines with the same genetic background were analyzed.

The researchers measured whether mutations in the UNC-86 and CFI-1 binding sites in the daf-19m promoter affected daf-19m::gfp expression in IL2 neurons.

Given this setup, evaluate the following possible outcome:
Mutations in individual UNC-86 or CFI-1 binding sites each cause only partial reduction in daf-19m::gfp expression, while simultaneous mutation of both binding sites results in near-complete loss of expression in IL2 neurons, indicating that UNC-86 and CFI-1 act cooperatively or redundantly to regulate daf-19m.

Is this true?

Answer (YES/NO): NO